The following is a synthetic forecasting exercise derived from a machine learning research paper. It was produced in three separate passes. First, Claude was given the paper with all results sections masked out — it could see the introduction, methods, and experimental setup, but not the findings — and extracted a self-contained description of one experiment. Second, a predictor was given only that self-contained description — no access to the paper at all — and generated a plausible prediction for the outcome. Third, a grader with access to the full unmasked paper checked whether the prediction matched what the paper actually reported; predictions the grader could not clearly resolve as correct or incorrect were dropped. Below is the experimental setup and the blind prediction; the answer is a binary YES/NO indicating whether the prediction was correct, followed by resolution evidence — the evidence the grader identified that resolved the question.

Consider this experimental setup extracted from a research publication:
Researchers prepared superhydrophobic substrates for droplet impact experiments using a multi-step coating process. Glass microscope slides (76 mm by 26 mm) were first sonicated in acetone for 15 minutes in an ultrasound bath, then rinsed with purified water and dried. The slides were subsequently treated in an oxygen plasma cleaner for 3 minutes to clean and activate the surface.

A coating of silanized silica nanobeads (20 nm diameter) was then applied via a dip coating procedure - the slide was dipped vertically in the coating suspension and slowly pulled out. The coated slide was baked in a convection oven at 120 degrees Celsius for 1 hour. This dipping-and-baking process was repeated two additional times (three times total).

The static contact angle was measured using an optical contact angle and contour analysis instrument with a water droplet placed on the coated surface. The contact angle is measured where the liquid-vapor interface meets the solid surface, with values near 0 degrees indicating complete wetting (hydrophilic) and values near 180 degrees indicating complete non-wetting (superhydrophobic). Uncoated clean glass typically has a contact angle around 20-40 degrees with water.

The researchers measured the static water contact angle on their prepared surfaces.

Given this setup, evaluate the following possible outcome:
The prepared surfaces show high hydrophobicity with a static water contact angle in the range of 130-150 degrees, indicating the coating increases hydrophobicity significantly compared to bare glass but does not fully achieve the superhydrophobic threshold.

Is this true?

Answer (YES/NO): NO